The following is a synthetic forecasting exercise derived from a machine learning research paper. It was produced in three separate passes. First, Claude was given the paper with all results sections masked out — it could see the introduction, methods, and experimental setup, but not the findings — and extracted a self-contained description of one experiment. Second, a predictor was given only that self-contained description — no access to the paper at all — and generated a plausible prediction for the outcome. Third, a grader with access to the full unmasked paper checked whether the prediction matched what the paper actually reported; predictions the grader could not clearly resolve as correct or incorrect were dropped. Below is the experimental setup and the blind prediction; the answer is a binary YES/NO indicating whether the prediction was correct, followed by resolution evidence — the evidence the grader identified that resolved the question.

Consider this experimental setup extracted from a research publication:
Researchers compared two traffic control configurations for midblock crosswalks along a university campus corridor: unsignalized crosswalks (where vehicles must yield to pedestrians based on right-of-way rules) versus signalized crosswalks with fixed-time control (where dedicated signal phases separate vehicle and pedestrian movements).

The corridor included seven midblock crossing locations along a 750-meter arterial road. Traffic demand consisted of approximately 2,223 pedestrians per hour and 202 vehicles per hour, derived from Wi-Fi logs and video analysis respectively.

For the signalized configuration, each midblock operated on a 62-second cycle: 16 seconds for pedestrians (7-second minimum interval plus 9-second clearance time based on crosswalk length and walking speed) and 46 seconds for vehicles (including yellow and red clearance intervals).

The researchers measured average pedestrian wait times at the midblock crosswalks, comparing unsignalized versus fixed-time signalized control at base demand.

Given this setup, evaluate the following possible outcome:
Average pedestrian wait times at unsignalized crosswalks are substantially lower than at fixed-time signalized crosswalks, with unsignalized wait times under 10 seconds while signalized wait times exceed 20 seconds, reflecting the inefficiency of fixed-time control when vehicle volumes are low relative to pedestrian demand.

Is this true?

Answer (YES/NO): NO